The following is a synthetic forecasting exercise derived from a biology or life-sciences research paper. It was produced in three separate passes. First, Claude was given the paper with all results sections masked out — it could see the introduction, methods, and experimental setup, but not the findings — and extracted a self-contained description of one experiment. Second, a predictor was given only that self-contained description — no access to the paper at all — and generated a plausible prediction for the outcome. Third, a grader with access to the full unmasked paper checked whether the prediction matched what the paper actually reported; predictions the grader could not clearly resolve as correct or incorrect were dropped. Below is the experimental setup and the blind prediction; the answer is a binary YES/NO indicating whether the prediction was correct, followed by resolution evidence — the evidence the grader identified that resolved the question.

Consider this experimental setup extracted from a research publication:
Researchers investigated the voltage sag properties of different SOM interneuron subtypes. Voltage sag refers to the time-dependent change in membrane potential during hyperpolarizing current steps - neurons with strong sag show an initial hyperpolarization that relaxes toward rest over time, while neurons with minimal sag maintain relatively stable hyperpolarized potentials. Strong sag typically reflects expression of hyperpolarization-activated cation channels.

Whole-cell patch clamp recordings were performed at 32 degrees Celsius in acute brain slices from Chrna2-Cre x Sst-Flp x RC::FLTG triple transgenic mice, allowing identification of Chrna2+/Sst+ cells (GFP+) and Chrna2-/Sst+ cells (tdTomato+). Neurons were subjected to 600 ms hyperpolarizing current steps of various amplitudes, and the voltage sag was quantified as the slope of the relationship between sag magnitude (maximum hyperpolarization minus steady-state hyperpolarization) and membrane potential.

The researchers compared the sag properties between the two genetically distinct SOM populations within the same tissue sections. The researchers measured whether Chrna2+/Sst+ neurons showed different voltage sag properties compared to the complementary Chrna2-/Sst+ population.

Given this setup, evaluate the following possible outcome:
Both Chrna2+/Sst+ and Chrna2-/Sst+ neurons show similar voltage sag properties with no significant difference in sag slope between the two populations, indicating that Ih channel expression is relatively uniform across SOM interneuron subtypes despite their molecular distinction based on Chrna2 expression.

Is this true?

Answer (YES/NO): YES